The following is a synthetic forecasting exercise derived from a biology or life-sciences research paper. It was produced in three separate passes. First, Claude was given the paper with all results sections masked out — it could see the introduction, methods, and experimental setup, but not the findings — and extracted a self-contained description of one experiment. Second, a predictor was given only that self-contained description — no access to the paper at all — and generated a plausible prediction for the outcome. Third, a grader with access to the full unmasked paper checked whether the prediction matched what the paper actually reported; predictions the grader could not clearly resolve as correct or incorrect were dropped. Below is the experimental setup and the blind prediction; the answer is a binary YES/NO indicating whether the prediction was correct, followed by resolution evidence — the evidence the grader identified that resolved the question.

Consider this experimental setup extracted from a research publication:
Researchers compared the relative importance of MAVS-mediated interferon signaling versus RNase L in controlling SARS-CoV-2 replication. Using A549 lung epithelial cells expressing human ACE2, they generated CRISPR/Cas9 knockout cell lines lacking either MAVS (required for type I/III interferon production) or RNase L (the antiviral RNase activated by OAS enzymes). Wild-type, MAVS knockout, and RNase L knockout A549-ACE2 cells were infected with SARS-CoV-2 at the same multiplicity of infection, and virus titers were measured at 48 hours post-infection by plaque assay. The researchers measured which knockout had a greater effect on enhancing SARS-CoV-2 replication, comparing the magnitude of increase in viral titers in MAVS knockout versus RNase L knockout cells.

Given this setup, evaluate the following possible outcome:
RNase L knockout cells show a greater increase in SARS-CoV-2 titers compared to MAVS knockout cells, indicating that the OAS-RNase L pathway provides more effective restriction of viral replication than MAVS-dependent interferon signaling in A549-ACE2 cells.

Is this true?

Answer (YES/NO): YES